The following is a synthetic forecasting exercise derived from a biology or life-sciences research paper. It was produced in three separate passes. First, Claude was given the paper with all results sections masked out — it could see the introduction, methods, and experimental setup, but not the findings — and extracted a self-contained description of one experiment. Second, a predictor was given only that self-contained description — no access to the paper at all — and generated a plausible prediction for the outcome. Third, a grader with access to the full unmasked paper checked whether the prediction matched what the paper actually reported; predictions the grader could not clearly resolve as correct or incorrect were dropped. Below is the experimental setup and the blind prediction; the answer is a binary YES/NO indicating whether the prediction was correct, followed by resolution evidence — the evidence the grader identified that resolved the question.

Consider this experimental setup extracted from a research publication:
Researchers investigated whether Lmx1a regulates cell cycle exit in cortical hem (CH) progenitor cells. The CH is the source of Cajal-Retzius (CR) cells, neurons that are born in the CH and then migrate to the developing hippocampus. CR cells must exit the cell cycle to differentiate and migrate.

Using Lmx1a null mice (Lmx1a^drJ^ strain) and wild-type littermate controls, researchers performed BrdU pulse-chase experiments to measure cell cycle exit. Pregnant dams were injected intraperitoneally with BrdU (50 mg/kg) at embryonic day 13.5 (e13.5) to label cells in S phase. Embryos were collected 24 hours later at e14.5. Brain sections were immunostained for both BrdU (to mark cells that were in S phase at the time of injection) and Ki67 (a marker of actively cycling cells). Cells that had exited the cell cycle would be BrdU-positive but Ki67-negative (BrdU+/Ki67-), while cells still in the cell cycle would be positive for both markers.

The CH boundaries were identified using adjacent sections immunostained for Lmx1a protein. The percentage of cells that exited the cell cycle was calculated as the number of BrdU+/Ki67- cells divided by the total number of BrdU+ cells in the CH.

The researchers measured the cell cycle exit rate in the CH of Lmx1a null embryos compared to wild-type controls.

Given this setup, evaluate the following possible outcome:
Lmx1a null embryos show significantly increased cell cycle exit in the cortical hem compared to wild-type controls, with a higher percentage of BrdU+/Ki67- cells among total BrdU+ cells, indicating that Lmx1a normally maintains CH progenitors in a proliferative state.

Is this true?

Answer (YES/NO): NO